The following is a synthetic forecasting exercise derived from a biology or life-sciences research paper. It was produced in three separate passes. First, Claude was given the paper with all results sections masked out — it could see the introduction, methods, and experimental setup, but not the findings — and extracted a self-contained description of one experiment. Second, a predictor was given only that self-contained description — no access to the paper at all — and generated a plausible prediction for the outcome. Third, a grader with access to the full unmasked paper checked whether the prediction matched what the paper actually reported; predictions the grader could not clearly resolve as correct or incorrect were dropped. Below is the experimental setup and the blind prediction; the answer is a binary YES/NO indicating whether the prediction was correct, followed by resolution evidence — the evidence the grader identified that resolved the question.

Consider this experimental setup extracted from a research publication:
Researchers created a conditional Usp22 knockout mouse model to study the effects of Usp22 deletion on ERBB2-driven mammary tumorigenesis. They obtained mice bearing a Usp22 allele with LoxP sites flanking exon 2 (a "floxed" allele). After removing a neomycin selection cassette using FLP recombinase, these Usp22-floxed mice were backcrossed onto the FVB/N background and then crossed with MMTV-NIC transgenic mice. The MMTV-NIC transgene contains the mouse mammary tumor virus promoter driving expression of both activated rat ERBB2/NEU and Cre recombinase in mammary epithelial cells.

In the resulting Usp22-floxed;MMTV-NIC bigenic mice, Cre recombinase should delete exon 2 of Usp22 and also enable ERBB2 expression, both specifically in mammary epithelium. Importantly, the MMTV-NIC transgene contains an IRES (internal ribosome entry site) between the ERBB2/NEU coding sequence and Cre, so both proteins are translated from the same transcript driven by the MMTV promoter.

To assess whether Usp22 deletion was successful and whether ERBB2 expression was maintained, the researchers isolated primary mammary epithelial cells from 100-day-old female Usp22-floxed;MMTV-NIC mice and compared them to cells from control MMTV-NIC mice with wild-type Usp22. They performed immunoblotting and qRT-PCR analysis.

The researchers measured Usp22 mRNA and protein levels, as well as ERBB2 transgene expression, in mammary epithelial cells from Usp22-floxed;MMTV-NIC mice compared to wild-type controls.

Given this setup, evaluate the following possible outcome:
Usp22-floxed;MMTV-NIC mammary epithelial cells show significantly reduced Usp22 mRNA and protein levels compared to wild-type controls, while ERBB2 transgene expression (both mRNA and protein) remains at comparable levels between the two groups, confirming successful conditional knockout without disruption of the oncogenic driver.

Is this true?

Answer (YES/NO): NO